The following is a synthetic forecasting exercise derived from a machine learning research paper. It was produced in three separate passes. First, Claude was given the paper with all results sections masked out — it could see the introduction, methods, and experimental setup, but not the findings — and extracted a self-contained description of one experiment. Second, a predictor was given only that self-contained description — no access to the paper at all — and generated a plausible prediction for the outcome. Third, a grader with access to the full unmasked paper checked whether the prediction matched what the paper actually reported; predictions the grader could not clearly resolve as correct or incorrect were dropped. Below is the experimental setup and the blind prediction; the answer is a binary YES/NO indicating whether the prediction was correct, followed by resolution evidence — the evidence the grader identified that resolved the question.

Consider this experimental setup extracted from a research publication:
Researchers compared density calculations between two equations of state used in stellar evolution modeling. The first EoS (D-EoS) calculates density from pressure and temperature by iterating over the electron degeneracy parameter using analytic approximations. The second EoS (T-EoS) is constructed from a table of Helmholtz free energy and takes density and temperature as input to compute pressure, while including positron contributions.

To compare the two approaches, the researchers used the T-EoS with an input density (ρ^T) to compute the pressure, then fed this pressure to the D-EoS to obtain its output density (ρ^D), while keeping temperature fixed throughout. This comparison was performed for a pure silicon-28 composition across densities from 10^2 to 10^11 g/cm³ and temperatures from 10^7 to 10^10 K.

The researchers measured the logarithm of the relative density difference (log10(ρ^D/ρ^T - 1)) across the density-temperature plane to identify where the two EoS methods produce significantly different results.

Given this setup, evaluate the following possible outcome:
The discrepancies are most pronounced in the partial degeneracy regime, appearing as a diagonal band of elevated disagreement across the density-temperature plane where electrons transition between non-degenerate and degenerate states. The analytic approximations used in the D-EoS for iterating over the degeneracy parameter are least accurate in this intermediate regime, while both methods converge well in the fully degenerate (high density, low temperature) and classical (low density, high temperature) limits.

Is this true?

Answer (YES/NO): NO